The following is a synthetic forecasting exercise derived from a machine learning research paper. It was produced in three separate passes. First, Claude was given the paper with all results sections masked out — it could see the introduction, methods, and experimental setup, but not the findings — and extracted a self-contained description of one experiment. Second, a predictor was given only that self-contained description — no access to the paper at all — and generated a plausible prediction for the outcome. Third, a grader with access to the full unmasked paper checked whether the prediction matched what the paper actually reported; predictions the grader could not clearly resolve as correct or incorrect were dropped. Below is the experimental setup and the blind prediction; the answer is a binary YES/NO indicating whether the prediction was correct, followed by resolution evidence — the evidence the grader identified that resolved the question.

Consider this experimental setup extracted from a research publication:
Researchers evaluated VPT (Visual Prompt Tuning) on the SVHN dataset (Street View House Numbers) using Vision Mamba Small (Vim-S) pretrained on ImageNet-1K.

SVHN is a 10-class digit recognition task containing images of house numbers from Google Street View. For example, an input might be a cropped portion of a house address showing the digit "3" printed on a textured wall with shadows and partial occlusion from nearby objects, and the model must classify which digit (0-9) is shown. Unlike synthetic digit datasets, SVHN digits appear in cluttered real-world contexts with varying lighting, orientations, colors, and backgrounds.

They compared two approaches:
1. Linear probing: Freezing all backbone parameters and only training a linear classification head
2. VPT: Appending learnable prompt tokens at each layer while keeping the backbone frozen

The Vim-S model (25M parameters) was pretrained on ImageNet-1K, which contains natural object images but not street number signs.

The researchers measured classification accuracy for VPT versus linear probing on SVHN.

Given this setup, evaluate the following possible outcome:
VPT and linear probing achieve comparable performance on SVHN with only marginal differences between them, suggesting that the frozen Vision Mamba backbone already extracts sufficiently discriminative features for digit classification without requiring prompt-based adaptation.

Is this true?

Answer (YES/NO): NO